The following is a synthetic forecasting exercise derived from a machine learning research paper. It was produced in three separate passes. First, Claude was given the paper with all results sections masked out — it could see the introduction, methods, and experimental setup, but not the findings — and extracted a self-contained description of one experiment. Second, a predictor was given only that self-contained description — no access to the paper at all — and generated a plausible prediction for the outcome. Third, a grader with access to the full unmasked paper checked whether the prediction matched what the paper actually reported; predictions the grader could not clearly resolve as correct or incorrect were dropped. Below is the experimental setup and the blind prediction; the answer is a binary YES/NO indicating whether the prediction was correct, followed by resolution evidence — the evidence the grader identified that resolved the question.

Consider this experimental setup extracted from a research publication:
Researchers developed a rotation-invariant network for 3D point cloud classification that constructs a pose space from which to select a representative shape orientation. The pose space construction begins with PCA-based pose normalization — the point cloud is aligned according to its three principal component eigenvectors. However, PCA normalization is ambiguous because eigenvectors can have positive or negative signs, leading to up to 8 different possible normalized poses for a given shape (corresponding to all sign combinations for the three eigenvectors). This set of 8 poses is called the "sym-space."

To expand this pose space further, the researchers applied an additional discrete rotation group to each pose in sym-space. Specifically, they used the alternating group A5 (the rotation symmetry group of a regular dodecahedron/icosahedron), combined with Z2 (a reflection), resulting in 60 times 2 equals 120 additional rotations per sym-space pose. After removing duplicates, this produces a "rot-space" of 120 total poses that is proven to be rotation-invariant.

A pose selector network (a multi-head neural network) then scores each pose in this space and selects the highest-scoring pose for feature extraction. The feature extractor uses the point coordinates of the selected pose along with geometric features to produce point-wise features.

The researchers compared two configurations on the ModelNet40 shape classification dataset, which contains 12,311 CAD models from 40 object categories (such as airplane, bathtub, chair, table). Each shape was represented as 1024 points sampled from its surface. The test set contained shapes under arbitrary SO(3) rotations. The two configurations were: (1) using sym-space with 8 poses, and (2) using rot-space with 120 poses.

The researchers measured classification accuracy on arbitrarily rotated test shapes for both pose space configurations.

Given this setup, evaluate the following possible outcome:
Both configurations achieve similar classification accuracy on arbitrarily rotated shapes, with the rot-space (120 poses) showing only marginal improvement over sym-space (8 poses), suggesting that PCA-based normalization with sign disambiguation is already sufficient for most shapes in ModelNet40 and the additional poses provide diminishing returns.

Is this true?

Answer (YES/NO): YES